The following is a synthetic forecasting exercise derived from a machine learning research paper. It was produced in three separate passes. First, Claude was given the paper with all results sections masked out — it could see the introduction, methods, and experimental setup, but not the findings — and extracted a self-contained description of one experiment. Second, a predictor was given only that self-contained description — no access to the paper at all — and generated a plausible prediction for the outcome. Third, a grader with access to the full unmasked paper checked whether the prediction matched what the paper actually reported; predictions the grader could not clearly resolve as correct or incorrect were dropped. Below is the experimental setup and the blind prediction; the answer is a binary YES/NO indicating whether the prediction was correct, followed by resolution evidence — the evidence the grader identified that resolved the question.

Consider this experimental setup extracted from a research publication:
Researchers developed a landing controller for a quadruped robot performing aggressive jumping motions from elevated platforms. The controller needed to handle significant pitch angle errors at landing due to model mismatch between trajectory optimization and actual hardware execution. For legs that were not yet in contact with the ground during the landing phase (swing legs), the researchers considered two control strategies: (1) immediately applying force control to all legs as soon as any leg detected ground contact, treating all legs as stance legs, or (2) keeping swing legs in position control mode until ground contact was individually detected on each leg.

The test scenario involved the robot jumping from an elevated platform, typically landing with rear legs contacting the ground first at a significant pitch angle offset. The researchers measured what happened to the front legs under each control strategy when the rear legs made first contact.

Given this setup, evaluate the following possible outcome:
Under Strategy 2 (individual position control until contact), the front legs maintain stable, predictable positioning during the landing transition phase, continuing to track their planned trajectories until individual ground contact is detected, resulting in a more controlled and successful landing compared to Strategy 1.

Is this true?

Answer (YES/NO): YES